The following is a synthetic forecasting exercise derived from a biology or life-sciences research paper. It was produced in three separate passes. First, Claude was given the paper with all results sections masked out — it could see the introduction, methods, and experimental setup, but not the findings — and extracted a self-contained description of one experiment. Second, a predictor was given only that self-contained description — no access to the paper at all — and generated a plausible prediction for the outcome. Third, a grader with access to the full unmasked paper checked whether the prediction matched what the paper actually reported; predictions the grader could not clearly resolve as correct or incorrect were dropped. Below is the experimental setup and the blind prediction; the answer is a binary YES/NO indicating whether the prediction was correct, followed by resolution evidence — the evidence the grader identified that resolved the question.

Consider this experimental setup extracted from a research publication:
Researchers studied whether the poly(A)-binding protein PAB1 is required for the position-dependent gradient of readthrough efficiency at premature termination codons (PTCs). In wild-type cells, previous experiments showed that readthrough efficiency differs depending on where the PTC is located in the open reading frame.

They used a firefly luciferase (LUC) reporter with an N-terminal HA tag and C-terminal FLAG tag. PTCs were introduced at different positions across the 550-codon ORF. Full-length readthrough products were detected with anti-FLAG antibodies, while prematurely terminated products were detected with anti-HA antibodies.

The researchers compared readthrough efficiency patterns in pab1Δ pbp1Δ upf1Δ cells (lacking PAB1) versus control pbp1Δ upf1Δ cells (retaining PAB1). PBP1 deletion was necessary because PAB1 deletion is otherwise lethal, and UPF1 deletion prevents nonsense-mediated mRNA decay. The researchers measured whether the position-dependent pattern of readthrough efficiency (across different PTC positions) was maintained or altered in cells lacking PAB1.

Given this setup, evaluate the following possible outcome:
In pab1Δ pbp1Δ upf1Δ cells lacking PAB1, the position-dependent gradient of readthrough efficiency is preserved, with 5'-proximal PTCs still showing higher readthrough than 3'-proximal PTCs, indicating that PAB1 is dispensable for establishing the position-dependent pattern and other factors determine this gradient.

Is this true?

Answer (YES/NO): NO